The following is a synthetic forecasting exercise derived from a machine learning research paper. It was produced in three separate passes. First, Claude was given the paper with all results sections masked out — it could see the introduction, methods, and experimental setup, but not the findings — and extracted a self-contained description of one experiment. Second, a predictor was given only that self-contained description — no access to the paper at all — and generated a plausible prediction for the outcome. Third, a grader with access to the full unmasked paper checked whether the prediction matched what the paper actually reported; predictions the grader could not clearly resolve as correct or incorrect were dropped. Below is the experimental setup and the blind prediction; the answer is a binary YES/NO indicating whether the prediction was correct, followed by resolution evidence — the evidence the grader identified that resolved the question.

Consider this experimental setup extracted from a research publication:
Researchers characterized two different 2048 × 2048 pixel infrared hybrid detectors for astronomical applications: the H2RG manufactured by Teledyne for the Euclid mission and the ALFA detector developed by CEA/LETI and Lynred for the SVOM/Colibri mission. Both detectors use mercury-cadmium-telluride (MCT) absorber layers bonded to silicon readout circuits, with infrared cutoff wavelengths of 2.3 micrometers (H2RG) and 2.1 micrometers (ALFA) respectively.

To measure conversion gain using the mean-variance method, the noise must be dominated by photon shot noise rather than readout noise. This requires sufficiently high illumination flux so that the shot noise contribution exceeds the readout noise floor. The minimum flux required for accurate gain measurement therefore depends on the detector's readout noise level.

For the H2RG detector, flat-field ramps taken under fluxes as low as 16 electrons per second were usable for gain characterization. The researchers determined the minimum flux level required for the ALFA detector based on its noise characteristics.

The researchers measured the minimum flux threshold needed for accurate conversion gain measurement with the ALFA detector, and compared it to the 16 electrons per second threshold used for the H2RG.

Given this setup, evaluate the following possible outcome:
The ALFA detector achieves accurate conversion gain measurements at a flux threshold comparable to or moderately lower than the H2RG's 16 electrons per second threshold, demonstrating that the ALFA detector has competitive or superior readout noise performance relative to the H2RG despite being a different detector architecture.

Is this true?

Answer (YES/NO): NO